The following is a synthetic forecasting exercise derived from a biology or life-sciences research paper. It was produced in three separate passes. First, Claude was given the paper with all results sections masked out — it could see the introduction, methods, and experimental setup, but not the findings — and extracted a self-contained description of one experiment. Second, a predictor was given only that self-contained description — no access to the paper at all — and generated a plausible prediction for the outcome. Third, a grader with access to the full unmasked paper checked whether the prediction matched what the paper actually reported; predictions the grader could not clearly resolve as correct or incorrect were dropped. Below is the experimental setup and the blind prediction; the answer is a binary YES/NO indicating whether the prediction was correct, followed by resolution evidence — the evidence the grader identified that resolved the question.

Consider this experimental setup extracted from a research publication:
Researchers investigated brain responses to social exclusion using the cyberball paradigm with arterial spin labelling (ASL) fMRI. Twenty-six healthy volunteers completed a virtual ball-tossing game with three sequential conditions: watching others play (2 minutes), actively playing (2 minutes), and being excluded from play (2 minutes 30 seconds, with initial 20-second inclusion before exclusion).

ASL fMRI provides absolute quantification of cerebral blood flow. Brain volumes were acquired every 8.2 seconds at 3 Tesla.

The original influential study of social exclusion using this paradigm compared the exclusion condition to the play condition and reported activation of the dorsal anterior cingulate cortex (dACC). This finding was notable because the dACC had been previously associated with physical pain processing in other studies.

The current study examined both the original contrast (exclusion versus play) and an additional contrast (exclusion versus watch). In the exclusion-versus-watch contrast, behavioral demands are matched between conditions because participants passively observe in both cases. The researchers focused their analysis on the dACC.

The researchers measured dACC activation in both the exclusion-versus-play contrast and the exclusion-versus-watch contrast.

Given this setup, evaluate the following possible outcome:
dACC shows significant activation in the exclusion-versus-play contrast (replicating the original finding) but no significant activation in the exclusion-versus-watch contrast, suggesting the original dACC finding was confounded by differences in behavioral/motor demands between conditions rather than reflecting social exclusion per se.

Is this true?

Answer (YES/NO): NO